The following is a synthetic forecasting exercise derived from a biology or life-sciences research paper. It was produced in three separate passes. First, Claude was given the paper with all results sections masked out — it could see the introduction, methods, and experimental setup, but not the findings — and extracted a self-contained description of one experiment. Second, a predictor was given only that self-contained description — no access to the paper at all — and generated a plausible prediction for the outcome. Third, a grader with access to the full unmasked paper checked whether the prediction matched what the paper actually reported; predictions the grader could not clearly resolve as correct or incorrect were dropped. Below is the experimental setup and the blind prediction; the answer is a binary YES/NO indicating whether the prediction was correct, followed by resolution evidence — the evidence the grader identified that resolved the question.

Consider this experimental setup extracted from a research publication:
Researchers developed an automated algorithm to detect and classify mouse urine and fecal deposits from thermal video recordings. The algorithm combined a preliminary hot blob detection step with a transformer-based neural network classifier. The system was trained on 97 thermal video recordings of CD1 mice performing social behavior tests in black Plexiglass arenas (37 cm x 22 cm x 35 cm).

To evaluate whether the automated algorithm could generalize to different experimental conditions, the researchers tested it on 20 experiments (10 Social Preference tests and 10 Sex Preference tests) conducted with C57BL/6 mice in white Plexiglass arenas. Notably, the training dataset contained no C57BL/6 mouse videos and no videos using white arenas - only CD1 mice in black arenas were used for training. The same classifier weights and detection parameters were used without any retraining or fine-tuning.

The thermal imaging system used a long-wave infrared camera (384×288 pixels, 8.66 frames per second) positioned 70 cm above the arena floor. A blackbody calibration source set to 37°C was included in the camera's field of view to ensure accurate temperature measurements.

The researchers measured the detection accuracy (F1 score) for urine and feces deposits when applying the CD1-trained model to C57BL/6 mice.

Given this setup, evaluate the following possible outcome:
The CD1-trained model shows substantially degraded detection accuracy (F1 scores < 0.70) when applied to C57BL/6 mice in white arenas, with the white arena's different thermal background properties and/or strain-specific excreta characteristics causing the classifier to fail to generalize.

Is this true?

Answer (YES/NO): NO